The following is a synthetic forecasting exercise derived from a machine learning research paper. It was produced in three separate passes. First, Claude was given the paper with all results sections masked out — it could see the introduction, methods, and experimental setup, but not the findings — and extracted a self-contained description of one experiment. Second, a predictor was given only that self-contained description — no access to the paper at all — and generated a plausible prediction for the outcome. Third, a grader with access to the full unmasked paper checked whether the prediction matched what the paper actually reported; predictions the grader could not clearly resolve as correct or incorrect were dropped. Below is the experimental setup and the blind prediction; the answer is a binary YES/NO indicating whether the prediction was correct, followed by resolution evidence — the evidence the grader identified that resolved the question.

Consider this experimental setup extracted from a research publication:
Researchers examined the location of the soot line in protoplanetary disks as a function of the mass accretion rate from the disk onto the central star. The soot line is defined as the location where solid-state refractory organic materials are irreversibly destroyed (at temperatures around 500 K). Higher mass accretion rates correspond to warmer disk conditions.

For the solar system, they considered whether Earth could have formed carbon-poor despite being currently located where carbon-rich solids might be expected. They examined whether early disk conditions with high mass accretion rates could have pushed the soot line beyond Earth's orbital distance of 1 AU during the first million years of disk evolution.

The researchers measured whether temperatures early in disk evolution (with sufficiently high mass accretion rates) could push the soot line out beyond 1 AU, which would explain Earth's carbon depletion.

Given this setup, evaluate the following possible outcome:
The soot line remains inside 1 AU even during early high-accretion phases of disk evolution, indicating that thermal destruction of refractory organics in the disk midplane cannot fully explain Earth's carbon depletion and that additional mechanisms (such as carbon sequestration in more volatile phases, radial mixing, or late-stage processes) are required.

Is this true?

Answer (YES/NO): NO